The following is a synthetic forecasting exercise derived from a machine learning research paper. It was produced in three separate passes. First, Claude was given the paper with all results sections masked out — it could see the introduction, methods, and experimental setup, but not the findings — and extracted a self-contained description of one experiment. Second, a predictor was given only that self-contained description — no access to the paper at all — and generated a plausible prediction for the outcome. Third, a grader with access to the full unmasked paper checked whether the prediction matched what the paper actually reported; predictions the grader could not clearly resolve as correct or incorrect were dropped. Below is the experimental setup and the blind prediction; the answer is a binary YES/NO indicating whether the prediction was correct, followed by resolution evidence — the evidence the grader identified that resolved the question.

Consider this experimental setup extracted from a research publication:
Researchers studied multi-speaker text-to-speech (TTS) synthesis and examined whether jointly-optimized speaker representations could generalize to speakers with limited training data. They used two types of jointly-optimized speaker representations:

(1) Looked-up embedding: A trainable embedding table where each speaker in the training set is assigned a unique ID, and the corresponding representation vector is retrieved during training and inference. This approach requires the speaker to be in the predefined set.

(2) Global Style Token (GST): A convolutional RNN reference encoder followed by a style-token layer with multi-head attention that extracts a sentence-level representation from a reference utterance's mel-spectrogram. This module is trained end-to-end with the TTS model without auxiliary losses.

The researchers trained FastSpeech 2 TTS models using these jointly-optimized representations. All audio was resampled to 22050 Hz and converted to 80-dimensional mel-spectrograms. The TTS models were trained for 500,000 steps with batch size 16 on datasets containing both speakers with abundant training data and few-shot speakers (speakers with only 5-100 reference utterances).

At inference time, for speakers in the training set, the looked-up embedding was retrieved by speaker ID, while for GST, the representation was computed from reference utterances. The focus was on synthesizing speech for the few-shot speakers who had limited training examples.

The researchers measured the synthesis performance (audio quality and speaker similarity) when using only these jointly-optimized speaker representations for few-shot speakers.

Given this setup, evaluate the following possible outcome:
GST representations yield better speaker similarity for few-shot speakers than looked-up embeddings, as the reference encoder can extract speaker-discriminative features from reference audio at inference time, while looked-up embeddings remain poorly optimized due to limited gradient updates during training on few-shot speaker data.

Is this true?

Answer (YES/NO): NO